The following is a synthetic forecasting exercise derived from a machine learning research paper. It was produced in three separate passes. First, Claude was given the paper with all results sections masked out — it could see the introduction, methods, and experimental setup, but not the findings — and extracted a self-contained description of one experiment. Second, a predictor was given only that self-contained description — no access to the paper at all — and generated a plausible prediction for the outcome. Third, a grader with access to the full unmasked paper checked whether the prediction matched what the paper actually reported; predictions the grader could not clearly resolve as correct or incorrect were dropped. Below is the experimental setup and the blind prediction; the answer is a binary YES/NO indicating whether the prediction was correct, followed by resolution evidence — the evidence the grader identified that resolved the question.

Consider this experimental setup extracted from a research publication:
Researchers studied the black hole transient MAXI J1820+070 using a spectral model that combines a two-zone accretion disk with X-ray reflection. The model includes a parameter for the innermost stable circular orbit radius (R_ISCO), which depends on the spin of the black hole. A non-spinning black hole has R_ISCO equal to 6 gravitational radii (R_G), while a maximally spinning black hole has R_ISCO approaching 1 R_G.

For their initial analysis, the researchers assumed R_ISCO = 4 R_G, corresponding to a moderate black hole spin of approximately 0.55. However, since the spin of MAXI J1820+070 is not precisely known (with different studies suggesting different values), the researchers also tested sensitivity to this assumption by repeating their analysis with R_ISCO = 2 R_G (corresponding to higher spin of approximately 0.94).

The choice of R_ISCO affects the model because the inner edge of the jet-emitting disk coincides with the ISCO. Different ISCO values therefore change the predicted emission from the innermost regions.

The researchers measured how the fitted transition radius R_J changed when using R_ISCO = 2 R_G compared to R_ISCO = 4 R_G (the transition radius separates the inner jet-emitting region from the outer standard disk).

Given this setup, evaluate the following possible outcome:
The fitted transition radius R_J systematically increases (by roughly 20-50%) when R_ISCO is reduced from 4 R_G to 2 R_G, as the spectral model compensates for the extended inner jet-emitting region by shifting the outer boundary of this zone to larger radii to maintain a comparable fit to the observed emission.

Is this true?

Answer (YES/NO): NO